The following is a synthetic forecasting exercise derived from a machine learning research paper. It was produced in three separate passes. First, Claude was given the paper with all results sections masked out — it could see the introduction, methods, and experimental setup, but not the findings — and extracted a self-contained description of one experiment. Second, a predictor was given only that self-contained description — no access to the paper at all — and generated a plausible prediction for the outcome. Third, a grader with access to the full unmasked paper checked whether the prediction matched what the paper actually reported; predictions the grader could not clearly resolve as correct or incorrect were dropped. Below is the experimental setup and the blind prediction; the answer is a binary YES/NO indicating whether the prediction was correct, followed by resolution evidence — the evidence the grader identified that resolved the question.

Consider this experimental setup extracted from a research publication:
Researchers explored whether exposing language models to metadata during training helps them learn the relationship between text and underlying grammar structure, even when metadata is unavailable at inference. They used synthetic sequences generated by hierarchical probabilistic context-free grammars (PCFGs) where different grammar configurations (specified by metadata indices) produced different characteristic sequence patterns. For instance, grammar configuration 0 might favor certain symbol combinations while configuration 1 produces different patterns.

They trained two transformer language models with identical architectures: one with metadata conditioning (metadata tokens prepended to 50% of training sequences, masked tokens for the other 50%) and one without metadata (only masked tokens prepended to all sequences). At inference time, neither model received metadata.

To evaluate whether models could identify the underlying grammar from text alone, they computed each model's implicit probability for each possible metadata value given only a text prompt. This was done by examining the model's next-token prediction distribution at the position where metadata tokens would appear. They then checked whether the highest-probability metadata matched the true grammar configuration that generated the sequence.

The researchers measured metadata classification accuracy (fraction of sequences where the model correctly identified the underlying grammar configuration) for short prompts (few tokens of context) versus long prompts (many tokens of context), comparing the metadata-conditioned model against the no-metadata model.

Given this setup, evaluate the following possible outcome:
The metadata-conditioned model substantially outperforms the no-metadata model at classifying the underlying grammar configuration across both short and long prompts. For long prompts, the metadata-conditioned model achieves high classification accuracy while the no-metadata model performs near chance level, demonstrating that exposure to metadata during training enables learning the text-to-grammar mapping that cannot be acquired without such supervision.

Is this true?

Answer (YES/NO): NO